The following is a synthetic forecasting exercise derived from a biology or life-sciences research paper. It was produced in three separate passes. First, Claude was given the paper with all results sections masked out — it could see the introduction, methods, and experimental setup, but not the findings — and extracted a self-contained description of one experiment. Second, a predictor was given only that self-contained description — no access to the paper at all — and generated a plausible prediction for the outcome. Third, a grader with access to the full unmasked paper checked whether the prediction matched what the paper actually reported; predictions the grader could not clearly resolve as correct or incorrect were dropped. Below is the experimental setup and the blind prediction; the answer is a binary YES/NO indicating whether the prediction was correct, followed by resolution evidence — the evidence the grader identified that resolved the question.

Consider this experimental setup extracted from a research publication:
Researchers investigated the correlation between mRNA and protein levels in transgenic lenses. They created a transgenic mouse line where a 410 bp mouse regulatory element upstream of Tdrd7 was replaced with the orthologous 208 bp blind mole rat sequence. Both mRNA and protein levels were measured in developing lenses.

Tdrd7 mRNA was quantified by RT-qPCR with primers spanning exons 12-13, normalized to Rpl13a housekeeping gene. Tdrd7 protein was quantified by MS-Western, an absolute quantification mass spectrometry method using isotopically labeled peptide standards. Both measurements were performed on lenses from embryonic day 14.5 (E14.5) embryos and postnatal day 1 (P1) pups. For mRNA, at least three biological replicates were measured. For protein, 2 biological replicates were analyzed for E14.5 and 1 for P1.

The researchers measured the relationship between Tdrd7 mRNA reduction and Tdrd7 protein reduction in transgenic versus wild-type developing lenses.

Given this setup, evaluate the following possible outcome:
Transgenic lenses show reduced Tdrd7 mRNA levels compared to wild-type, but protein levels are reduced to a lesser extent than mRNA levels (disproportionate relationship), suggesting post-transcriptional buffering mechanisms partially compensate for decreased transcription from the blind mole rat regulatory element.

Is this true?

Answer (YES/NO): NO